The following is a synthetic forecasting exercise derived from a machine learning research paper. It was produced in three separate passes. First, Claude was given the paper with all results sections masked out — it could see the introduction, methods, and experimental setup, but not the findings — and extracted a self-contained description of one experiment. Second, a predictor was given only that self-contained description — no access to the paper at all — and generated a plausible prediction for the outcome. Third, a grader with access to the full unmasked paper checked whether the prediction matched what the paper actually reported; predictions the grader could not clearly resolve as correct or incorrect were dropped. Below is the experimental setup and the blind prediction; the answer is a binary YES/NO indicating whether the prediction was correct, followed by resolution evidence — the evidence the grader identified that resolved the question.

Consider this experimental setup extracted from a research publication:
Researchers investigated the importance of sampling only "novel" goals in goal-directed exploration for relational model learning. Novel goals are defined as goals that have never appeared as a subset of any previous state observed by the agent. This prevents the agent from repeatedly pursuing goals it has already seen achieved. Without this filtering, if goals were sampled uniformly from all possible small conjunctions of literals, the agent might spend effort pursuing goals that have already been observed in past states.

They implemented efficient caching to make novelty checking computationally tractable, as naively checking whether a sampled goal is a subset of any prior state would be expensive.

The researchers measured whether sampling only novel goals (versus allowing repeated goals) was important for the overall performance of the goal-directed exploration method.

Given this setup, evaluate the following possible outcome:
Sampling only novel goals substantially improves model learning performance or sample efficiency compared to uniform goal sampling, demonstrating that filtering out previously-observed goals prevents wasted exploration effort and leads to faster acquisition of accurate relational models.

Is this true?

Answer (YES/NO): YES